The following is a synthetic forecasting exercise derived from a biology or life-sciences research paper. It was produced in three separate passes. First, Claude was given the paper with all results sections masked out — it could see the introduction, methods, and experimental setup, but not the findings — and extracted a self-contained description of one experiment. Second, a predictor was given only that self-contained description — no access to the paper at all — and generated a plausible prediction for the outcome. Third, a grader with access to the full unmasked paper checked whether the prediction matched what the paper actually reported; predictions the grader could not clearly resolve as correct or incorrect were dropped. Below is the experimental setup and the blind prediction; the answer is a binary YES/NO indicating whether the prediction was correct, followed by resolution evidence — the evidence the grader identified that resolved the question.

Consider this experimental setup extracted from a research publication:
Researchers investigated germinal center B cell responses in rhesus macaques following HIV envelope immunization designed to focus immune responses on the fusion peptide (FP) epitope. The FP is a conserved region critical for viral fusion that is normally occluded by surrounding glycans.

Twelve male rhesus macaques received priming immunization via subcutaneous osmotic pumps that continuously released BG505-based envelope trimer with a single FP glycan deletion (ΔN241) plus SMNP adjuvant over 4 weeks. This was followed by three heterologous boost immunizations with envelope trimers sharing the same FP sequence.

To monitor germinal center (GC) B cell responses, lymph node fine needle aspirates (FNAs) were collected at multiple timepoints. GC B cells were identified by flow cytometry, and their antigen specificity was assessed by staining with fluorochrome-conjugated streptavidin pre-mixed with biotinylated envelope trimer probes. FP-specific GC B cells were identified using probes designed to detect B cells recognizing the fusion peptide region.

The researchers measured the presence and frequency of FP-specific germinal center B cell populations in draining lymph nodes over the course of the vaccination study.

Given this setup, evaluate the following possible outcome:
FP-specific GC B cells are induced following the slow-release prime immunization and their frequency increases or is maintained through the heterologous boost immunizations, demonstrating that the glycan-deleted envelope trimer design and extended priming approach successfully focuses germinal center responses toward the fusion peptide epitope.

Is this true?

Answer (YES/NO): NO